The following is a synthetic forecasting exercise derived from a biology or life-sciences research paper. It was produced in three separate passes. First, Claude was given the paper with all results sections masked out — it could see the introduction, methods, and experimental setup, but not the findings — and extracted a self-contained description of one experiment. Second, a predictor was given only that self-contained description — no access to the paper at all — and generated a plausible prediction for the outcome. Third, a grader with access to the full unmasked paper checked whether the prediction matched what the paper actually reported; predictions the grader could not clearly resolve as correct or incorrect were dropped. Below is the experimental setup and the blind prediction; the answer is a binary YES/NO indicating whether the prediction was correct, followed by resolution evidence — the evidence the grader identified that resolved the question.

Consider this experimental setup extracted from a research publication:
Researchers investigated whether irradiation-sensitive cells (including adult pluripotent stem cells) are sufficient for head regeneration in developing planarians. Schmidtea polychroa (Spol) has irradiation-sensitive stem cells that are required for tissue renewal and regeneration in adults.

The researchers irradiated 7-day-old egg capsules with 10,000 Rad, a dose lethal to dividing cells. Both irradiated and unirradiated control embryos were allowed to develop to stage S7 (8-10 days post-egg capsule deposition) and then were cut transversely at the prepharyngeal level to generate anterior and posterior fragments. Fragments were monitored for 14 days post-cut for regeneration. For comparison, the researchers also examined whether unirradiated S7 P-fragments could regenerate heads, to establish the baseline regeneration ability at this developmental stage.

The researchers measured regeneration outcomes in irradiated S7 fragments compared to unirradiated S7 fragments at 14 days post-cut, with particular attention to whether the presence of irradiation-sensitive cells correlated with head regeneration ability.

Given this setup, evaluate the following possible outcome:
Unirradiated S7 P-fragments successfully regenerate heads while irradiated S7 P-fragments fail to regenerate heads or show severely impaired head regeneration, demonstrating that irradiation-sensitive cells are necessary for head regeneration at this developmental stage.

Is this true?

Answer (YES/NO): NO